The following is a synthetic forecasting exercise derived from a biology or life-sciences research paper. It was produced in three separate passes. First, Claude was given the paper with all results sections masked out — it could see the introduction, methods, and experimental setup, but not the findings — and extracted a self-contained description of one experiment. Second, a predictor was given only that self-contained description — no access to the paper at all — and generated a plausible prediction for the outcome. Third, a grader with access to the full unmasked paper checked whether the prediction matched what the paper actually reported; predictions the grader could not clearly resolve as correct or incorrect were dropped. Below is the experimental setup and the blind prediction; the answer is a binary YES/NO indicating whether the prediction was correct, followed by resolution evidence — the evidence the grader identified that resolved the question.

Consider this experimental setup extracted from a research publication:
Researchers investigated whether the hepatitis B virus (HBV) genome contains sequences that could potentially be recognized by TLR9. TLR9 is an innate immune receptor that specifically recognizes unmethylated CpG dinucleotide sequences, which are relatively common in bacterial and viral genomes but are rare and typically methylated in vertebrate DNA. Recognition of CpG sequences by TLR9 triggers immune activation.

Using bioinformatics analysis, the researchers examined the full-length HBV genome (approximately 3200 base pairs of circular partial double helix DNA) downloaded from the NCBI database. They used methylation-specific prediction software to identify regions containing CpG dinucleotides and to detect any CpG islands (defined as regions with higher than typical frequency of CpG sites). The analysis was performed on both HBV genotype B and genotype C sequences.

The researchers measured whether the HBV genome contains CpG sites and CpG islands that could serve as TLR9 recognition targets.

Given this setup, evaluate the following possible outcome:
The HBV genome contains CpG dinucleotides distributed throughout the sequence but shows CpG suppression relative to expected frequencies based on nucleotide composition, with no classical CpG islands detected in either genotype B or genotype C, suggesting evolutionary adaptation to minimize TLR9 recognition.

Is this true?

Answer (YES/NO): NO